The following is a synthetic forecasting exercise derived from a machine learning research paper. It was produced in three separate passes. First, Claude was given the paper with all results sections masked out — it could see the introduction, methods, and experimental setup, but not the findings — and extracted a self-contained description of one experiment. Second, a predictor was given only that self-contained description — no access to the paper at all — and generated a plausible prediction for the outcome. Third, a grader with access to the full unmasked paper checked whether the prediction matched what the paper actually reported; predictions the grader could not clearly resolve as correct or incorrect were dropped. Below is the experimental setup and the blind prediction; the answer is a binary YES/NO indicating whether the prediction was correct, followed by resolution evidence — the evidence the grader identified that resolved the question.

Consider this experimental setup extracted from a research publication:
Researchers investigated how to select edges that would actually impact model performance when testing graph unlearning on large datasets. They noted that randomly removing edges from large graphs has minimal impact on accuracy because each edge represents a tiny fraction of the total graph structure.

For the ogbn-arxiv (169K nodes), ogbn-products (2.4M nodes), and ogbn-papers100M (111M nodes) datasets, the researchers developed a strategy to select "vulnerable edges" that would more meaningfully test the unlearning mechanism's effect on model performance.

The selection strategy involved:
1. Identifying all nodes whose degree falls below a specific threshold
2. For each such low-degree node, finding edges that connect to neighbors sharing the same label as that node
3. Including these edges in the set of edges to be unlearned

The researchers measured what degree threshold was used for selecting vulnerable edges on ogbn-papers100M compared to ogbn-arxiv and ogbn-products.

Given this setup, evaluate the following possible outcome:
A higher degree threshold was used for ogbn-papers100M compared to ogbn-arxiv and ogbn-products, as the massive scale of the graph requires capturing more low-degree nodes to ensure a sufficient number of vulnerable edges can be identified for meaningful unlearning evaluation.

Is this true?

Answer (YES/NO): NO